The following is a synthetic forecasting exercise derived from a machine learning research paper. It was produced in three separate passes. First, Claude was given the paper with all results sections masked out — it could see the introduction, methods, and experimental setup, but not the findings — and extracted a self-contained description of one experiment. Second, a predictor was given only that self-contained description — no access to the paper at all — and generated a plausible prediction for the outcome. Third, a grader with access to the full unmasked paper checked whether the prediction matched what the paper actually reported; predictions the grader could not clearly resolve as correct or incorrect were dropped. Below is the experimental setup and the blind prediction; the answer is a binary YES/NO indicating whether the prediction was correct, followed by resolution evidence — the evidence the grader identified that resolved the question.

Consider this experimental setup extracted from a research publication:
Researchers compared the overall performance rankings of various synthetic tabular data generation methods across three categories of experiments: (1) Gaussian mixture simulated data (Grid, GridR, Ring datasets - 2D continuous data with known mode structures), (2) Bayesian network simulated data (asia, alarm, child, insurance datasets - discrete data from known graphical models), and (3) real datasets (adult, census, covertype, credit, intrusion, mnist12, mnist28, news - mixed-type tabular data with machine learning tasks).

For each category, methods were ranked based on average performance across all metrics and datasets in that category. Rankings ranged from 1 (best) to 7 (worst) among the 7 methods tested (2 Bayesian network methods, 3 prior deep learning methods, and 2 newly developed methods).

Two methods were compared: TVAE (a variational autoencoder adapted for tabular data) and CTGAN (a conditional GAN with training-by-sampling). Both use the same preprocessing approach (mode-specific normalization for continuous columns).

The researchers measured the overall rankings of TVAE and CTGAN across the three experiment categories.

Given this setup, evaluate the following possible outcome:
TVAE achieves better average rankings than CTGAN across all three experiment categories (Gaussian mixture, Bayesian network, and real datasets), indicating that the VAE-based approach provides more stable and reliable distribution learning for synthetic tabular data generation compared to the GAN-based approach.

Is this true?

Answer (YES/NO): NO